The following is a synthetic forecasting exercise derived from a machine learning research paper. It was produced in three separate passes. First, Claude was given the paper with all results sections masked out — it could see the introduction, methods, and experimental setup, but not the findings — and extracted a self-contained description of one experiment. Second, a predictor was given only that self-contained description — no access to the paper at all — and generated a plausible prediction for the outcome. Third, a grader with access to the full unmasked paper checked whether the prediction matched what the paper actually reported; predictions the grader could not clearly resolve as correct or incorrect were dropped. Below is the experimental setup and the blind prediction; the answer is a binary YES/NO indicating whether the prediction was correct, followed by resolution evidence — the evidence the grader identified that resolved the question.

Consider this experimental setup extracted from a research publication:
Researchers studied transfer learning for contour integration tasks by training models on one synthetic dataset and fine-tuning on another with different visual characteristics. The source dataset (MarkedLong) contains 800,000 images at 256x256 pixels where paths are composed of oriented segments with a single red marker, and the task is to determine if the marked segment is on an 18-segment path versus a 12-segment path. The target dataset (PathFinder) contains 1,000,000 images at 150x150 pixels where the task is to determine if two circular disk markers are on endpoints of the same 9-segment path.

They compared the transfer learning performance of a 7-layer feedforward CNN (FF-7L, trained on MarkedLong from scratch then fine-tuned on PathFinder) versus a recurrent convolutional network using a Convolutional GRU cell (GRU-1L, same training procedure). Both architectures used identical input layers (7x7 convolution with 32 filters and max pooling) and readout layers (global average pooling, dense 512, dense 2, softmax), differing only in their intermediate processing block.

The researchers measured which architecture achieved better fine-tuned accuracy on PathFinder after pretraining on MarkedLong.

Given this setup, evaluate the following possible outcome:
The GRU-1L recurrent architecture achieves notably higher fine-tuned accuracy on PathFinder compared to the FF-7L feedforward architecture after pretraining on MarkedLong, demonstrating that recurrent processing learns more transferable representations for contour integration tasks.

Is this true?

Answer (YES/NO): NO